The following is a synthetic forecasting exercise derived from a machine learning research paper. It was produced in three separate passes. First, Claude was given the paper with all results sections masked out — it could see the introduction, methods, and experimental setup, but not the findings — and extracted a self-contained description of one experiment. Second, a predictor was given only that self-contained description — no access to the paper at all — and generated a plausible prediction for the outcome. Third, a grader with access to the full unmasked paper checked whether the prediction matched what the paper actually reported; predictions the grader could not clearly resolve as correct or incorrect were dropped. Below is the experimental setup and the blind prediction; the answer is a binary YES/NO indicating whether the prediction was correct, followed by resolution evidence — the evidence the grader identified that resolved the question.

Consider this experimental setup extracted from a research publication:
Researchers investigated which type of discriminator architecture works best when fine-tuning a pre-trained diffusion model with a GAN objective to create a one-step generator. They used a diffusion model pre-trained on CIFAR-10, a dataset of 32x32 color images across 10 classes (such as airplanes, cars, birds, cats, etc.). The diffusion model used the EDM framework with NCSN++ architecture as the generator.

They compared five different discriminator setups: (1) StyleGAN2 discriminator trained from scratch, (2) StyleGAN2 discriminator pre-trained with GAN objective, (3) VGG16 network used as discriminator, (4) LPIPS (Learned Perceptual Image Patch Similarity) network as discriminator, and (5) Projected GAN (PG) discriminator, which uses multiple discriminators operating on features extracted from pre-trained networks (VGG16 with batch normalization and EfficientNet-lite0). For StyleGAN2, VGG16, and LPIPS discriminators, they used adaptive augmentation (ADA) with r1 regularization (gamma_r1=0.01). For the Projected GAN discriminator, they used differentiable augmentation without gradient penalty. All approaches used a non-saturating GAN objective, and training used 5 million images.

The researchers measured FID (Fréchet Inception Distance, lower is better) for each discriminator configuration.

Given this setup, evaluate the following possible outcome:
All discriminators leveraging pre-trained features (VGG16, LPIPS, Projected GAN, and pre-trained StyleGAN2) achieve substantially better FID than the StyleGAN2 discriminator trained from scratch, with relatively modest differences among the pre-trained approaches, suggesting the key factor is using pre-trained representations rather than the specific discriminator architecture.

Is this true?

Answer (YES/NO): NO